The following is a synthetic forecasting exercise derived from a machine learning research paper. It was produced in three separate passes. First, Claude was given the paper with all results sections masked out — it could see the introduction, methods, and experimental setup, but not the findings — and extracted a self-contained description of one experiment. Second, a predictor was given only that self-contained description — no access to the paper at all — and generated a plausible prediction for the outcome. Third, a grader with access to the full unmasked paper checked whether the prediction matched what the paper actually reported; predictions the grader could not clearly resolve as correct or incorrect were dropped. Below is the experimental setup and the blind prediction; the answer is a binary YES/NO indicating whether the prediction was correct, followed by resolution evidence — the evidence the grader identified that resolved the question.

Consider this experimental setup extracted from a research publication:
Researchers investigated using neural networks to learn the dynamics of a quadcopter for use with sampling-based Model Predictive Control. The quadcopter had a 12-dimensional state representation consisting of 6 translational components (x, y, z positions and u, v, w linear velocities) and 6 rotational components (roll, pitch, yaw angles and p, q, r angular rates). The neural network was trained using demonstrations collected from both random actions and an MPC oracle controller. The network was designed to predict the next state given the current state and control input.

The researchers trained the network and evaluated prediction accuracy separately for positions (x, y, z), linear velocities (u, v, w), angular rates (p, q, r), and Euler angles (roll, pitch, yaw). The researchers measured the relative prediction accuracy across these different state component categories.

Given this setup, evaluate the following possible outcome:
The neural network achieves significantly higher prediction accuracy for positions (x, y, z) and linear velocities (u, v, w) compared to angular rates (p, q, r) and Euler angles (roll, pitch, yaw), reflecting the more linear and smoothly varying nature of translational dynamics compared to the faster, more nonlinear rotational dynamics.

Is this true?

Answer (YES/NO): NO